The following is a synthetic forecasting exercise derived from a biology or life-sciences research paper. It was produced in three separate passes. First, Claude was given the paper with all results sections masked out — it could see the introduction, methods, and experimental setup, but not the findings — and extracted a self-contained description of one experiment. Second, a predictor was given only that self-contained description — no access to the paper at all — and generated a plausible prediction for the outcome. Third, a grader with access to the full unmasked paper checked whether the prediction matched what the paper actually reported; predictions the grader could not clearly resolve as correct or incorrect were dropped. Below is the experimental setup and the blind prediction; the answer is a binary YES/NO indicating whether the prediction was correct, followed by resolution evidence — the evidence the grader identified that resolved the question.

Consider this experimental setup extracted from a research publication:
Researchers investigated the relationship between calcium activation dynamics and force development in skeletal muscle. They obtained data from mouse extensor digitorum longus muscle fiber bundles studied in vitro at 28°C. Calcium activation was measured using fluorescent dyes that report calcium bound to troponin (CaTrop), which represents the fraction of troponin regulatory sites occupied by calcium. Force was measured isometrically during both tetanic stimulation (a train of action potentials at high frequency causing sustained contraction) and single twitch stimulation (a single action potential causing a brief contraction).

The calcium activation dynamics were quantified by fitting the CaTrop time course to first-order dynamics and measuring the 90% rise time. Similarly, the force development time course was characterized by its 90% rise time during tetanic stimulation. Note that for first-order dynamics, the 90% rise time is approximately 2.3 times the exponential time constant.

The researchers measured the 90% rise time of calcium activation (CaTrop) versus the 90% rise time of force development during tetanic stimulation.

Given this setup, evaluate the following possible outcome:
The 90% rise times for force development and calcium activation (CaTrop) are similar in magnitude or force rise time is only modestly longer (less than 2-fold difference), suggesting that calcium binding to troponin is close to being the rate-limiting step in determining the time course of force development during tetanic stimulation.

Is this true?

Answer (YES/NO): NO